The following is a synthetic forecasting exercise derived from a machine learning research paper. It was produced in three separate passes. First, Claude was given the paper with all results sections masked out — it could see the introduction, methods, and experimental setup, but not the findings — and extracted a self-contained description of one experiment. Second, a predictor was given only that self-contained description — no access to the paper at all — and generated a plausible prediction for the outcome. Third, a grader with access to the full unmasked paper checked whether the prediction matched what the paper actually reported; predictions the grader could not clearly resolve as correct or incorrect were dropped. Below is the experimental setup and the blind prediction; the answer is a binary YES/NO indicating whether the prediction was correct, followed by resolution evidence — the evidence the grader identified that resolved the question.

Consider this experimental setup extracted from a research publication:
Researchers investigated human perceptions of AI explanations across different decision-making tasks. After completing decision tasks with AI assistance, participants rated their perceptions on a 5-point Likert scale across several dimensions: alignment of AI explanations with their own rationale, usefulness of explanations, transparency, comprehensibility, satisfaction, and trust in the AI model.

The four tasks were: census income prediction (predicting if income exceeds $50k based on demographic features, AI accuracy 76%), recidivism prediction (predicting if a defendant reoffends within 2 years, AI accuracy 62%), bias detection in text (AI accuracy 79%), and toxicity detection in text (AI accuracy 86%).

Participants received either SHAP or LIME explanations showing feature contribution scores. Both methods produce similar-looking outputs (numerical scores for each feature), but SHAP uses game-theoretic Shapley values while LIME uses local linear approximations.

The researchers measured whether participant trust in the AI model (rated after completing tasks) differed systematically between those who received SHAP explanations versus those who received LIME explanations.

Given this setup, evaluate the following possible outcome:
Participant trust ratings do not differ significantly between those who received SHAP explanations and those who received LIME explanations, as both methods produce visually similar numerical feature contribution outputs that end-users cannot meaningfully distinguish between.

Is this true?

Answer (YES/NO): YES